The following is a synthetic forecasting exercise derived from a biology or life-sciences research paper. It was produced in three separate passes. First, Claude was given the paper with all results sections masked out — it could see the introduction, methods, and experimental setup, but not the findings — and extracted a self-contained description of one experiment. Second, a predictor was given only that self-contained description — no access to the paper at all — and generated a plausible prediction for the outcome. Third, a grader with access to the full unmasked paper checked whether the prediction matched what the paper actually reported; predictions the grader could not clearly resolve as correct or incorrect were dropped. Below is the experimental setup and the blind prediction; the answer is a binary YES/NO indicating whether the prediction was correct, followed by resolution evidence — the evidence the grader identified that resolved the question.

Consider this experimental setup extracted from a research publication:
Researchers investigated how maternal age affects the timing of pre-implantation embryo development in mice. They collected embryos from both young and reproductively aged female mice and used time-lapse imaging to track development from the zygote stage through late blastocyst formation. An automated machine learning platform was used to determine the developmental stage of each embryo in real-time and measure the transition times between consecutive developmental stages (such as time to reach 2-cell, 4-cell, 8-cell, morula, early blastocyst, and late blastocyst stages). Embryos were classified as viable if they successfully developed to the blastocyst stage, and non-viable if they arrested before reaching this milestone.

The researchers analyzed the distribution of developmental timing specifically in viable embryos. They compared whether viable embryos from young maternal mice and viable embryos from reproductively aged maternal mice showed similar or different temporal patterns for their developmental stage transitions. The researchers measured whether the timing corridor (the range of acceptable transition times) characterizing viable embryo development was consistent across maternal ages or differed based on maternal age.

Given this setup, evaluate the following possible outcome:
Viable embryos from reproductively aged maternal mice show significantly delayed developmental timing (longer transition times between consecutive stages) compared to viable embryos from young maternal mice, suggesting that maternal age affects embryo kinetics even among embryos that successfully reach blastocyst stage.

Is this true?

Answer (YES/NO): NO